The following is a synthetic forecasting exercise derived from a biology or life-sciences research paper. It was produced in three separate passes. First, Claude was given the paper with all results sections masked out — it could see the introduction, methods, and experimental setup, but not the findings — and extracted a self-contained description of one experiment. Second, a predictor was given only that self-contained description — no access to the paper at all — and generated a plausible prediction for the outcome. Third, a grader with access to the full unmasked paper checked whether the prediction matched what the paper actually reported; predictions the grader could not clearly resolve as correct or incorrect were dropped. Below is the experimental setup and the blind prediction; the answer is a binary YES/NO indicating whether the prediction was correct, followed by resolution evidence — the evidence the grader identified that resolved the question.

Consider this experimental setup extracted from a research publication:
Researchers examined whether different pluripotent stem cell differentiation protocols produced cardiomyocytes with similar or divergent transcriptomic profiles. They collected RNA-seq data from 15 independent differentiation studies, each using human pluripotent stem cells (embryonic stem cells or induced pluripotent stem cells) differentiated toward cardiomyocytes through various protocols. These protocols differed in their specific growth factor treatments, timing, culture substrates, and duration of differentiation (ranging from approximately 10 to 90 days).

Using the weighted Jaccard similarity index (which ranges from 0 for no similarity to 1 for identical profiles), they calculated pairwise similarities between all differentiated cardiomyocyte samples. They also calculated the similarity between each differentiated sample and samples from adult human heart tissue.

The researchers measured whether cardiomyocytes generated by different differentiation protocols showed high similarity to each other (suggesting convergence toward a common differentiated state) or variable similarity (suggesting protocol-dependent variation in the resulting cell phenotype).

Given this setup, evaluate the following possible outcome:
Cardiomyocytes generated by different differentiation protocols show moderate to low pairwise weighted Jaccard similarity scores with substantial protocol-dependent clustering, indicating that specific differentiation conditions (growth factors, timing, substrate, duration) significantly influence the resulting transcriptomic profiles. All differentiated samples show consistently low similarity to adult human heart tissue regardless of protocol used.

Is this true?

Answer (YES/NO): NO